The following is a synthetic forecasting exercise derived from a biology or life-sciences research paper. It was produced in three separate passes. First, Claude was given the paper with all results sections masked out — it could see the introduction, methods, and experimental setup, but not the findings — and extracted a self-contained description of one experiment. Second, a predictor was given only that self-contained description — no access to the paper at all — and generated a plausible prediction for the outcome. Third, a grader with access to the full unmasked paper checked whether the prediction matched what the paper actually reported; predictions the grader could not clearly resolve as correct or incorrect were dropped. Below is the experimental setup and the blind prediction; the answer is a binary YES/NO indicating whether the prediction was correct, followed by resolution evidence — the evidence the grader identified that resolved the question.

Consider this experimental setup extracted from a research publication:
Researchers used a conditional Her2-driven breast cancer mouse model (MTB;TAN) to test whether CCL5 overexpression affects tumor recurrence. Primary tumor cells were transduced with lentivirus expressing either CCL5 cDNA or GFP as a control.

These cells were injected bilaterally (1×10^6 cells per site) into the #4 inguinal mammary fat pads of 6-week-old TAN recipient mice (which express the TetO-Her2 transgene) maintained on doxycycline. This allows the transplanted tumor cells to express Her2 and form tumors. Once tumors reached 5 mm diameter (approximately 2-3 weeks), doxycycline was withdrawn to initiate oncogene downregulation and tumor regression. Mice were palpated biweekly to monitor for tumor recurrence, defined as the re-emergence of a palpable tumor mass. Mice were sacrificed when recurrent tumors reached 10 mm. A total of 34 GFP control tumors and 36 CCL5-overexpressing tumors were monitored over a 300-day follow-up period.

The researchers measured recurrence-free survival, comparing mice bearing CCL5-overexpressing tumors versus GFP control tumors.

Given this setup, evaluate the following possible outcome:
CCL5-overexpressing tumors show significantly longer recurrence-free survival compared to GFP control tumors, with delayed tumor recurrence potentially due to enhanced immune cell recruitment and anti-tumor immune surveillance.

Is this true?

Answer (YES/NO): NO